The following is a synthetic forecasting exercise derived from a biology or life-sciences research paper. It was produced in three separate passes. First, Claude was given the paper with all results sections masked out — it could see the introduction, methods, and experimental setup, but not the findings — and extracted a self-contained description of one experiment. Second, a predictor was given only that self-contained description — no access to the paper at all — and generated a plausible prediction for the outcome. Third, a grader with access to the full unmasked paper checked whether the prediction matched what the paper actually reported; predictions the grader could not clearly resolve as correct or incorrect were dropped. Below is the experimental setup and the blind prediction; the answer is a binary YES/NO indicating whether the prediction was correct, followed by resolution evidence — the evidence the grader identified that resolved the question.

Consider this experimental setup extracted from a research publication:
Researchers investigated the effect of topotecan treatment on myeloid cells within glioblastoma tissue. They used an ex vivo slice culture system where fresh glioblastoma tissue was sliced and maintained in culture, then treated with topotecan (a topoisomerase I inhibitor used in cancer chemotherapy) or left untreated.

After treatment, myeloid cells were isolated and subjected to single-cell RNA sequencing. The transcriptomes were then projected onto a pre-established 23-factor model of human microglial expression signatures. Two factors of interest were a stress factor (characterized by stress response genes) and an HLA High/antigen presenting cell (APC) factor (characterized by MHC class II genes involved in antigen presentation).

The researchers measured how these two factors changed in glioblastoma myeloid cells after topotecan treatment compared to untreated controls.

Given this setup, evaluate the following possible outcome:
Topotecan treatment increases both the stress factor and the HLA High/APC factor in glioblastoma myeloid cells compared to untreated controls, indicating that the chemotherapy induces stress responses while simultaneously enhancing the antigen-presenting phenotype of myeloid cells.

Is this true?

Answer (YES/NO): NO